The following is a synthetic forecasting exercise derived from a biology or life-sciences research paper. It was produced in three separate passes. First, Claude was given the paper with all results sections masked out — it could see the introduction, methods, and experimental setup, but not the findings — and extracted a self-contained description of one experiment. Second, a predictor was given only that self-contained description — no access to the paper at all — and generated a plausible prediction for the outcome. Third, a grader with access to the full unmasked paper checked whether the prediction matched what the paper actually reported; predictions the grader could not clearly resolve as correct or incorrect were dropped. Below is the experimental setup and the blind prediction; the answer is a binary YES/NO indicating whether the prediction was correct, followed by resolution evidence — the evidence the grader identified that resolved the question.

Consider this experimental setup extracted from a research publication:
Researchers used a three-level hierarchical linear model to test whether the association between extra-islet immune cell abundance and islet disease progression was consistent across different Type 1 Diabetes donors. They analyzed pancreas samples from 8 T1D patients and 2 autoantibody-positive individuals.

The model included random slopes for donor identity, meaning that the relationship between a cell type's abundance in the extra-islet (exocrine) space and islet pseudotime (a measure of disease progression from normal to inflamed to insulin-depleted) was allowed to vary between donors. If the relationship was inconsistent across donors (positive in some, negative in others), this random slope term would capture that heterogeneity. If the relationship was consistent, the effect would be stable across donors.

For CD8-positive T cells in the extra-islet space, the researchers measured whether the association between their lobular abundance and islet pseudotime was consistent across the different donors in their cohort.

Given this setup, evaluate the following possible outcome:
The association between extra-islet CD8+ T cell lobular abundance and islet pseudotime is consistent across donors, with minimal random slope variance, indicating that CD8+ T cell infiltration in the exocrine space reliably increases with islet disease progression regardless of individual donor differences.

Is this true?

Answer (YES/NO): NO